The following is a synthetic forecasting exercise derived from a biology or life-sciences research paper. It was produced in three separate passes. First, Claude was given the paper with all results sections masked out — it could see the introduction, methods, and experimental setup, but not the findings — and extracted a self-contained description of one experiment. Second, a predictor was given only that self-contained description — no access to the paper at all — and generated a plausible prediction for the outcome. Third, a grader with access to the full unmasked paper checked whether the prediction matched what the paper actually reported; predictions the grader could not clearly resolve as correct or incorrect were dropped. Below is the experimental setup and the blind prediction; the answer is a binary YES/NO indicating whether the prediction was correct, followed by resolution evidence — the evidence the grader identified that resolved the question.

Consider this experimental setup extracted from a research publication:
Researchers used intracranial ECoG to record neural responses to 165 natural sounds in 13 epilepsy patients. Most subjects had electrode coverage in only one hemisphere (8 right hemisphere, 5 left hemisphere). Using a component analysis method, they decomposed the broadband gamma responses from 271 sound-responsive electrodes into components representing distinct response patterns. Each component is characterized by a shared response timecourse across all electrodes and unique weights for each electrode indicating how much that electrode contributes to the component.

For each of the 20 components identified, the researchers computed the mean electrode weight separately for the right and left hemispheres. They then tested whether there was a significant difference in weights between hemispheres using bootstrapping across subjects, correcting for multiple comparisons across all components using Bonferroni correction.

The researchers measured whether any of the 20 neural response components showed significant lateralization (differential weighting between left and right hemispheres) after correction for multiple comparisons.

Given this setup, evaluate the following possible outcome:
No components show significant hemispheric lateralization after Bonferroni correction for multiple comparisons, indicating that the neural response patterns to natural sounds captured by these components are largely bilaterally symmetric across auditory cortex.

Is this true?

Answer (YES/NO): NO